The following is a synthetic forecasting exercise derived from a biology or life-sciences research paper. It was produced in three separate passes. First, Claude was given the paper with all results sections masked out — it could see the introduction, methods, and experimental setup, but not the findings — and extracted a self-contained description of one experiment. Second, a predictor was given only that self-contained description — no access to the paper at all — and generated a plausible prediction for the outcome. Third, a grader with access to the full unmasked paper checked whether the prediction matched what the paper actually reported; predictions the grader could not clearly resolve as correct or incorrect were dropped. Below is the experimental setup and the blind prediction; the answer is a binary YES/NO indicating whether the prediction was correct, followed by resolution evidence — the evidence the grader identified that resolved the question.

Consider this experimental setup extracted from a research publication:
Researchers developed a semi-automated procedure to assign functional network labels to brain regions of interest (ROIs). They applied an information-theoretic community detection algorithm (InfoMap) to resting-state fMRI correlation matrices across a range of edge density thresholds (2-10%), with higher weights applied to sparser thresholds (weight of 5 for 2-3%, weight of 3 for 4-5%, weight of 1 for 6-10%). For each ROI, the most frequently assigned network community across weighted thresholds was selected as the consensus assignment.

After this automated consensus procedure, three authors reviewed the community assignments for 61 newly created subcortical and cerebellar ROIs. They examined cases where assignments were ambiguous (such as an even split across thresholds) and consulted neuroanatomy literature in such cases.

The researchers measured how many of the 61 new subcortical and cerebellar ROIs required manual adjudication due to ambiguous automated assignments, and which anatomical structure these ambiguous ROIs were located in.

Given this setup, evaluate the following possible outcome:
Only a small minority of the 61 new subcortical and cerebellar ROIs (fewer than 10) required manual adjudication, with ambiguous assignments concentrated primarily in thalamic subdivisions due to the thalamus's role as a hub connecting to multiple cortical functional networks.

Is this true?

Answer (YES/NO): NO